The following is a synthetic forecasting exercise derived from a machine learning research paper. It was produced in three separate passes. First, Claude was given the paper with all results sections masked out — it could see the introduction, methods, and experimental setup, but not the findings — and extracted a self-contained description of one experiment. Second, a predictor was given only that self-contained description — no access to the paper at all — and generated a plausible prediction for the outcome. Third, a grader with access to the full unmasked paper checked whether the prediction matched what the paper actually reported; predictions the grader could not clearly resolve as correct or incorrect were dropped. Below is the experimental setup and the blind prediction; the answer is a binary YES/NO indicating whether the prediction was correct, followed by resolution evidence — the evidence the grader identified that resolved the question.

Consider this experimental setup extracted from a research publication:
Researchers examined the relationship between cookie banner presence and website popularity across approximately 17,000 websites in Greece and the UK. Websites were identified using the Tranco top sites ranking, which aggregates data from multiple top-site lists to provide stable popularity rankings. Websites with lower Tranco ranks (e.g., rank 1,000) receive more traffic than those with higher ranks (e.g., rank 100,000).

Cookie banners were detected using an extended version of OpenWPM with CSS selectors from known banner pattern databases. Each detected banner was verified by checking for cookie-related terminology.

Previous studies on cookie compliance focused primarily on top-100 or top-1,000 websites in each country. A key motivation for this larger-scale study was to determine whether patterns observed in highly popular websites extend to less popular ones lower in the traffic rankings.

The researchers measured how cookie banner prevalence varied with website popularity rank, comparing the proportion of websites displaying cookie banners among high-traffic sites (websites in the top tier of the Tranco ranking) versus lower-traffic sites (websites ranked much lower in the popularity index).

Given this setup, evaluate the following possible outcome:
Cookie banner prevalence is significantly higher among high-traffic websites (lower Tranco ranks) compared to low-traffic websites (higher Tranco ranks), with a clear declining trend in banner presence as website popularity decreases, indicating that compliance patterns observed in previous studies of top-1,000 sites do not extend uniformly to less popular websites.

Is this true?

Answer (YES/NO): YES